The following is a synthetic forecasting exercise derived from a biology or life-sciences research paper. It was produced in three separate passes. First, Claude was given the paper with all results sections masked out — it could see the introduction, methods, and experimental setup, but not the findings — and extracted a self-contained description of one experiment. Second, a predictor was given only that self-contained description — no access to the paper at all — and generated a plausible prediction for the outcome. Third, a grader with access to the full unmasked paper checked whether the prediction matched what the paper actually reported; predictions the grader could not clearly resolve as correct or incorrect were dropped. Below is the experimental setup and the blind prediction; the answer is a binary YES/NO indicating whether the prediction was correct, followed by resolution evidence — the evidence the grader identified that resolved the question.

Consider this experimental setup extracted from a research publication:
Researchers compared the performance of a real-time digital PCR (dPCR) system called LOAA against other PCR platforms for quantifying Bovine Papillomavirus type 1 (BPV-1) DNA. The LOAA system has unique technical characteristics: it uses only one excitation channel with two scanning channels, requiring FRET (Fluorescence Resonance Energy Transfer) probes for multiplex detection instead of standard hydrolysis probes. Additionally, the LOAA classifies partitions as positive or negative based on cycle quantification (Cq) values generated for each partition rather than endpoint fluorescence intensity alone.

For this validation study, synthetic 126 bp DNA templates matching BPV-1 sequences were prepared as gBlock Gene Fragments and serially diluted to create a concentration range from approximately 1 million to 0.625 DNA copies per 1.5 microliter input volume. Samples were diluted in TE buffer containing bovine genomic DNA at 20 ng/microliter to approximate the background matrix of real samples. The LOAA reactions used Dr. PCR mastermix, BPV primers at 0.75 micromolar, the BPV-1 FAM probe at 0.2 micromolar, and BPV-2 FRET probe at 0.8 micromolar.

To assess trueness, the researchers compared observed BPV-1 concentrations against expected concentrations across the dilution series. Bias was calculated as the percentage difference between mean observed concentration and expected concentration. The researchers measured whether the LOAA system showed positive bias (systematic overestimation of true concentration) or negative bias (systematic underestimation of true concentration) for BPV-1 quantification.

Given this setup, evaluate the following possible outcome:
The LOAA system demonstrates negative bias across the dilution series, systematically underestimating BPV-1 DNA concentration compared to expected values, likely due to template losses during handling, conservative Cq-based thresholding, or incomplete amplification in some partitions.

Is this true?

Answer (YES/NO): YES